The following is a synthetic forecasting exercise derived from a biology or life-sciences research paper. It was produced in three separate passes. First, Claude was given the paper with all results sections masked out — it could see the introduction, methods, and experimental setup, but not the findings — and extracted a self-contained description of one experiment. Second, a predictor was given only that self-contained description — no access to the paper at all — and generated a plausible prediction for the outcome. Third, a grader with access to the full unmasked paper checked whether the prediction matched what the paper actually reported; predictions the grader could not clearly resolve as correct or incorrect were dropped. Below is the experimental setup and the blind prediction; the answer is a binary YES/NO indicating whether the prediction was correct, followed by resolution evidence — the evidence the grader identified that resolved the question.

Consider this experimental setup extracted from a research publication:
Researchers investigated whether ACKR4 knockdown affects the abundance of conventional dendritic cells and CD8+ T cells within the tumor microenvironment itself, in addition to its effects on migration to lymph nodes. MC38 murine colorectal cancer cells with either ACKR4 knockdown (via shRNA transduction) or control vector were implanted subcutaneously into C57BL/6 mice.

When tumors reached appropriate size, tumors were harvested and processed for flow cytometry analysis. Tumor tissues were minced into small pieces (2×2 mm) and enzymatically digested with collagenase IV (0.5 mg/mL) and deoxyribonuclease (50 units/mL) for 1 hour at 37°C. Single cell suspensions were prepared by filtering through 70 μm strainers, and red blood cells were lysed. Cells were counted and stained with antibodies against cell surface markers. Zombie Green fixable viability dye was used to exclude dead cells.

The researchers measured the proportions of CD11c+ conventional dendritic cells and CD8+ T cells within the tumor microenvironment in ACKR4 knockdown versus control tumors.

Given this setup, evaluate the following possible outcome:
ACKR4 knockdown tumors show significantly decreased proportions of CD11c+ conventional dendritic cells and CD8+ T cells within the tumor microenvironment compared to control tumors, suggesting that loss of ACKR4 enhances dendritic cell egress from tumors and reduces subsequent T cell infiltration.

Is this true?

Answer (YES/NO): NO